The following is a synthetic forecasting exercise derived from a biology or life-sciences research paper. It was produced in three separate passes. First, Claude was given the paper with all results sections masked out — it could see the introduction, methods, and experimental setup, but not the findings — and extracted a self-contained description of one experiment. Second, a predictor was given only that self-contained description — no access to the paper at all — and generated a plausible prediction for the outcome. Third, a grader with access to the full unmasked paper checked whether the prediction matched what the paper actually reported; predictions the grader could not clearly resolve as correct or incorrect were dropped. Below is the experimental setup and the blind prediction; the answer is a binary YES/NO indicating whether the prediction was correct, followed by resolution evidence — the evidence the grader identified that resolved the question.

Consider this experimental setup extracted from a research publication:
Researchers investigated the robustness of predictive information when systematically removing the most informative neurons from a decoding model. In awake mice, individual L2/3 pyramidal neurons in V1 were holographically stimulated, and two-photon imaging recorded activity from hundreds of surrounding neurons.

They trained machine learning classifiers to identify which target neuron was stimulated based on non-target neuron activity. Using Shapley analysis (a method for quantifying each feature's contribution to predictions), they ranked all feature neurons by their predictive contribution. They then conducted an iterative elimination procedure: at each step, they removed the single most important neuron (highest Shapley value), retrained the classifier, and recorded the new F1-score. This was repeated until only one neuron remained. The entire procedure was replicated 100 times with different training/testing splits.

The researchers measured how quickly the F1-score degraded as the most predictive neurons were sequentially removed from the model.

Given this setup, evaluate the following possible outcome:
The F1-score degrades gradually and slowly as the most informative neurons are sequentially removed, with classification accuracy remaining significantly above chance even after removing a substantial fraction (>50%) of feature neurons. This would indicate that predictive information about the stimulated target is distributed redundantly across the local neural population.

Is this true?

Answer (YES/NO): YES